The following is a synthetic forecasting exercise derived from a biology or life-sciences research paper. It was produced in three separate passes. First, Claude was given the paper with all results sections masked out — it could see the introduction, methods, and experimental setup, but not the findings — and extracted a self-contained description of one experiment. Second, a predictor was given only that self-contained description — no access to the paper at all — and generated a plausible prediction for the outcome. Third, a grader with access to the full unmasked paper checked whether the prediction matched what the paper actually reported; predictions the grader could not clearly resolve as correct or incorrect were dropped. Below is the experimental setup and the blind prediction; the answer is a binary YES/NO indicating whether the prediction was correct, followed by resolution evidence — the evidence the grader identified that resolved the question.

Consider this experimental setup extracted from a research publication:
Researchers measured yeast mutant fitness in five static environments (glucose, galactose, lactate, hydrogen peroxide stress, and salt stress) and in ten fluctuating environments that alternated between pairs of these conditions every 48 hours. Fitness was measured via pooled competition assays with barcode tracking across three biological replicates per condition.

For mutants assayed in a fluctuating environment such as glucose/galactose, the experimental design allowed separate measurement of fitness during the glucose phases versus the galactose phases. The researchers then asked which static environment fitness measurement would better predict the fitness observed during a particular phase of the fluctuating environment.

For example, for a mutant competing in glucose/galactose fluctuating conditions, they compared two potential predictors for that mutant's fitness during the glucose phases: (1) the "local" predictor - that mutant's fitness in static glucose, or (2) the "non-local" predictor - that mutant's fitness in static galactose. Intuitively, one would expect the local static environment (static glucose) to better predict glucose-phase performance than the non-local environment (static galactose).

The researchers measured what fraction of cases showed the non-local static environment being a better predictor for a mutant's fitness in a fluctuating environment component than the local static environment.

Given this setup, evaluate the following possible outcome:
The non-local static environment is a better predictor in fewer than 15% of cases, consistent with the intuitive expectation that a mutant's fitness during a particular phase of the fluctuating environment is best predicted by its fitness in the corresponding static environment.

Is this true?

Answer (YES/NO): NO